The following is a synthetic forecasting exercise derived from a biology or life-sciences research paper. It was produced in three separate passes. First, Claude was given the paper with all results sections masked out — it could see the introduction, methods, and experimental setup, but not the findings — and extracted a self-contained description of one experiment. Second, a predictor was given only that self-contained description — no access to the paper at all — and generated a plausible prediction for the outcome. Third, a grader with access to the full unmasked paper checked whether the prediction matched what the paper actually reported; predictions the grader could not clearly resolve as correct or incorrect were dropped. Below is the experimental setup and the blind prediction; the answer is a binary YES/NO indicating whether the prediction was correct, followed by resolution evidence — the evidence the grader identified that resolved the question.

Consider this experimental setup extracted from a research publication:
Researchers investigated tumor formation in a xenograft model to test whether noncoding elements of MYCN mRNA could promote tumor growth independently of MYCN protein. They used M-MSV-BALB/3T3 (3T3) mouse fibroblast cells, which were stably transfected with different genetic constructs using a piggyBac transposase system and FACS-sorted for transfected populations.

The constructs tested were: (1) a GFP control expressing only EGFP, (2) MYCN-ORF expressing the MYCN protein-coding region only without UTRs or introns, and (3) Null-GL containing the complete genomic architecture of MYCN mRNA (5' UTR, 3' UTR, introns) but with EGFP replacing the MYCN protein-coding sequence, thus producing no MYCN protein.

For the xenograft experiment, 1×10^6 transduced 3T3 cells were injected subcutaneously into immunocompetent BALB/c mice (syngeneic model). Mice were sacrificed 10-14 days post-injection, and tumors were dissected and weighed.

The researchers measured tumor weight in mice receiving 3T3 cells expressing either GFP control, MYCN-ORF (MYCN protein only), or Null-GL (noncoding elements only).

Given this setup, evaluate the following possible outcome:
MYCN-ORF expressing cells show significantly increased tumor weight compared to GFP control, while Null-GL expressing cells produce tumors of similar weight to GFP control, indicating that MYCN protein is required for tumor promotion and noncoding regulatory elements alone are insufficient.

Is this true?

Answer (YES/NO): NO